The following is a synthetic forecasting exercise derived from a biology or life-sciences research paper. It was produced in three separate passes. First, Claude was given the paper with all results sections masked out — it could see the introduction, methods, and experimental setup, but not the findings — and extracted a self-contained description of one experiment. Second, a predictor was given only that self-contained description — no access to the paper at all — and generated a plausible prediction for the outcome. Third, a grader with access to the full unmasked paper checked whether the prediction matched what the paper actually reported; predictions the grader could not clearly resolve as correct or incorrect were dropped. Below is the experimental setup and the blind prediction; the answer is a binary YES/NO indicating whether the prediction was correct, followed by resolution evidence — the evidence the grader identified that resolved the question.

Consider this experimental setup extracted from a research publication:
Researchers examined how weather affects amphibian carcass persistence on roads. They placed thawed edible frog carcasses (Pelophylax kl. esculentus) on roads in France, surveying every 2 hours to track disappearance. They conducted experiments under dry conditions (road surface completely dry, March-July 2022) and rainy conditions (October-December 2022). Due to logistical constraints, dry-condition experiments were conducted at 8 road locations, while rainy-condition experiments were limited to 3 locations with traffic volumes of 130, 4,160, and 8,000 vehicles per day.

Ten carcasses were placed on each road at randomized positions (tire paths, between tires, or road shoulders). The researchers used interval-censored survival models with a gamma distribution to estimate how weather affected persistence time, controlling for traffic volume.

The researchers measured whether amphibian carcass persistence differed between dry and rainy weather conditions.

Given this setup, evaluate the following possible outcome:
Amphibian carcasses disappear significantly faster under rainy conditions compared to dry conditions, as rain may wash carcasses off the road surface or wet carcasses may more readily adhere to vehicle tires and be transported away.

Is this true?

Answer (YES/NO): NO